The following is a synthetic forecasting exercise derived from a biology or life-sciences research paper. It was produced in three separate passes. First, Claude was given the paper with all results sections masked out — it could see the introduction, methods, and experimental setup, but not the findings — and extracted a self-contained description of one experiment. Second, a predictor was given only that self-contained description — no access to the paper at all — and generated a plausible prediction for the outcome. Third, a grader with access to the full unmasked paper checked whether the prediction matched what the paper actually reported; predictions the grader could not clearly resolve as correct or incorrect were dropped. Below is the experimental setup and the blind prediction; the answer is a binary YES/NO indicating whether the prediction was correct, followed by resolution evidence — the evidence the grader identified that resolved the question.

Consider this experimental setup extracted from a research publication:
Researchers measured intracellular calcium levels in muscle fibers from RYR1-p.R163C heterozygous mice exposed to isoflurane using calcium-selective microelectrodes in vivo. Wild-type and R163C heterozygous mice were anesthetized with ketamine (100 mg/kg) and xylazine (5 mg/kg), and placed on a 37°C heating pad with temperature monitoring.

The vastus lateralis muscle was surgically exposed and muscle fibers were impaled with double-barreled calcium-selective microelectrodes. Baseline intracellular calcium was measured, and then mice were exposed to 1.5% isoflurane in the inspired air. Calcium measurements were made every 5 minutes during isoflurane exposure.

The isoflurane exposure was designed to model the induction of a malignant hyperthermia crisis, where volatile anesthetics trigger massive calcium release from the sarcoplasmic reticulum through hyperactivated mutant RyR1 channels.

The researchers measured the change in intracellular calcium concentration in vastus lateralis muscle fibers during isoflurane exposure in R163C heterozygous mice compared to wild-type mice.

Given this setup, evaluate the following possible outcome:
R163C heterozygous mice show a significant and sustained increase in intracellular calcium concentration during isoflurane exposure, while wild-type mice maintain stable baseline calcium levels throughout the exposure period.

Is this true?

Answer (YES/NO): YES